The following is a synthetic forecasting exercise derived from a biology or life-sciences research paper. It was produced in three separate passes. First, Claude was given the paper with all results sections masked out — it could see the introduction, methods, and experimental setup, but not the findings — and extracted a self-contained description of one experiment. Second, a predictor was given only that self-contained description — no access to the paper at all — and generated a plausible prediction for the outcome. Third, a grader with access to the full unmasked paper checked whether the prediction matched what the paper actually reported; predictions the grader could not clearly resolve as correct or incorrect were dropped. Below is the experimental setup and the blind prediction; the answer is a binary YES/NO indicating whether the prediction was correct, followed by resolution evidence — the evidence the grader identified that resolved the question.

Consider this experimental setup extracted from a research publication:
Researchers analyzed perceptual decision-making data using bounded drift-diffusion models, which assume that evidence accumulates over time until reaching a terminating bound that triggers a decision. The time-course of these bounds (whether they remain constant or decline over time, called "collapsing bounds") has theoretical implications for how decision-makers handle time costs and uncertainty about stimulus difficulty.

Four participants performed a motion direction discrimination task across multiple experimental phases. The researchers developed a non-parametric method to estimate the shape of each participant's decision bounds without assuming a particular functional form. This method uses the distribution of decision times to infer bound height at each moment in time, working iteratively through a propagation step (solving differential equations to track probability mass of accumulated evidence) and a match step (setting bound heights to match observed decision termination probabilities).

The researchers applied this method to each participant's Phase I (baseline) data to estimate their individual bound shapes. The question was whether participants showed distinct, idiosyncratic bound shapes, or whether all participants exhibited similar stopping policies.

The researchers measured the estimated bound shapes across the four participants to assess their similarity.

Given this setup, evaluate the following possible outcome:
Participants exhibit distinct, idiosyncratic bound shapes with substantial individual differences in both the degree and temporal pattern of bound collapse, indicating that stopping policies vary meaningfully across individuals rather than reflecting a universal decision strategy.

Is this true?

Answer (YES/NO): YES